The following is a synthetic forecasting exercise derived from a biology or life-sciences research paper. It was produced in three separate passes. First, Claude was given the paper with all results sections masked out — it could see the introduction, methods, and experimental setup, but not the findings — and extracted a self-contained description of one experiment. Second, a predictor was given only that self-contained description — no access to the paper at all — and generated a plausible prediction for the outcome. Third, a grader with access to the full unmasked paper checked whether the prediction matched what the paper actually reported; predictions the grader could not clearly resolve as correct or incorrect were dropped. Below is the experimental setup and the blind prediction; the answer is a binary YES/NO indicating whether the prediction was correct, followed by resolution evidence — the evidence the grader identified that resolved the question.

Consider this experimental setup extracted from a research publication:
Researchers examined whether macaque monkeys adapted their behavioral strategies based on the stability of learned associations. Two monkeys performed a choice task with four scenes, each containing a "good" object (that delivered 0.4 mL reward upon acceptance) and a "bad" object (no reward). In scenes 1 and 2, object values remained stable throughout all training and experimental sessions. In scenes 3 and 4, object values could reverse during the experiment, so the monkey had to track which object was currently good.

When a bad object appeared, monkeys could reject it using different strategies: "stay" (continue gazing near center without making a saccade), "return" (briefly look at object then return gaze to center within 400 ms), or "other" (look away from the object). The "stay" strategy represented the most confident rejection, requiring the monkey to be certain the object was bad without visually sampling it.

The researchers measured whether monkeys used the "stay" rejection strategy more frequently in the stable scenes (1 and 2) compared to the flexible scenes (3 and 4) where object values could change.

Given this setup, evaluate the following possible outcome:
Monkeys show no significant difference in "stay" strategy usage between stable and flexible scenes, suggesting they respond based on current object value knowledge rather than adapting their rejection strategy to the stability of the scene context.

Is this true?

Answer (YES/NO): NO